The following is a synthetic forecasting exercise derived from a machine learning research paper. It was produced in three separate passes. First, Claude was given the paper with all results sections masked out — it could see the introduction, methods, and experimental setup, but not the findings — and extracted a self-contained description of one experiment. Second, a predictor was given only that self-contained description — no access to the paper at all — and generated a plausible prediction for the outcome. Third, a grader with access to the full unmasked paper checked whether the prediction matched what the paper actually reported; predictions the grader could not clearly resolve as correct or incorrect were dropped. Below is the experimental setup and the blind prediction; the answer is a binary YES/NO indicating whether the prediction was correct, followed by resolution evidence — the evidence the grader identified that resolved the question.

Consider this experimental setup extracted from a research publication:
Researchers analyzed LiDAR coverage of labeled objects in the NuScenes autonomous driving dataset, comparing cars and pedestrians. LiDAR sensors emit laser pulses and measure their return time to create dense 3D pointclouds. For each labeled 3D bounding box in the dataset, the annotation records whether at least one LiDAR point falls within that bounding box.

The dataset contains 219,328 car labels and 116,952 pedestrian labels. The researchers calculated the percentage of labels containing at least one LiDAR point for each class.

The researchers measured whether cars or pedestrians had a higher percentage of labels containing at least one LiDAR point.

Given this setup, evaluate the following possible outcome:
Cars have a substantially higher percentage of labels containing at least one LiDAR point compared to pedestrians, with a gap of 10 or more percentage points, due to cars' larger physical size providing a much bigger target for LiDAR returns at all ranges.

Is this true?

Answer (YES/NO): NO